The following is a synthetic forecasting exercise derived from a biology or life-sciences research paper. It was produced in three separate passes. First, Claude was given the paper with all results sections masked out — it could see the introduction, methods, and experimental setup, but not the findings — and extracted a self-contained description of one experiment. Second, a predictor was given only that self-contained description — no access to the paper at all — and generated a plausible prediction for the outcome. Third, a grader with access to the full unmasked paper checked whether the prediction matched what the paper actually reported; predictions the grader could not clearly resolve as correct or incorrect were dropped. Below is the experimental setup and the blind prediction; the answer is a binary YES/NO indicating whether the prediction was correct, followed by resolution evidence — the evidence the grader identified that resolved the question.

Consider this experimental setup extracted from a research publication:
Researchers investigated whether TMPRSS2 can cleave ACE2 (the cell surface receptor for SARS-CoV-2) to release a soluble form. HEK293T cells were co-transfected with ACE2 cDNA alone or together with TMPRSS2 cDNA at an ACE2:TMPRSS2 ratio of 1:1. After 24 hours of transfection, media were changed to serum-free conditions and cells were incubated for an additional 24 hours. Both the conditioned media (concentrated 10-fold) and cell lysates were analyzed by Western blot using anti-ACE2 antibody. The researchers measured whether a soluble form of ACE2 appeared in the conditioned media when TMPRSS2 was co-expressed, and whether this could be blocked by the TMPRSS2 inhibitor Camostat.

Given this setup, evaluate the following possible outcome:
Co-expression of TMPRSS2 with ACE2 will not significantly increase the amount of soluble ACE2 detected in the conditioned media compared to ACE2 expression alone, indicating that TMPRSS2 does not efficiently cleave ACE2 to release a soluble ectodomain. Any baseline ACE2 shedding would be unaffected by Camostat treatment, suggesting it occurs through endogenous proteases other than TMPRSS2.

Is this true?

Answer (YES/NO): NO